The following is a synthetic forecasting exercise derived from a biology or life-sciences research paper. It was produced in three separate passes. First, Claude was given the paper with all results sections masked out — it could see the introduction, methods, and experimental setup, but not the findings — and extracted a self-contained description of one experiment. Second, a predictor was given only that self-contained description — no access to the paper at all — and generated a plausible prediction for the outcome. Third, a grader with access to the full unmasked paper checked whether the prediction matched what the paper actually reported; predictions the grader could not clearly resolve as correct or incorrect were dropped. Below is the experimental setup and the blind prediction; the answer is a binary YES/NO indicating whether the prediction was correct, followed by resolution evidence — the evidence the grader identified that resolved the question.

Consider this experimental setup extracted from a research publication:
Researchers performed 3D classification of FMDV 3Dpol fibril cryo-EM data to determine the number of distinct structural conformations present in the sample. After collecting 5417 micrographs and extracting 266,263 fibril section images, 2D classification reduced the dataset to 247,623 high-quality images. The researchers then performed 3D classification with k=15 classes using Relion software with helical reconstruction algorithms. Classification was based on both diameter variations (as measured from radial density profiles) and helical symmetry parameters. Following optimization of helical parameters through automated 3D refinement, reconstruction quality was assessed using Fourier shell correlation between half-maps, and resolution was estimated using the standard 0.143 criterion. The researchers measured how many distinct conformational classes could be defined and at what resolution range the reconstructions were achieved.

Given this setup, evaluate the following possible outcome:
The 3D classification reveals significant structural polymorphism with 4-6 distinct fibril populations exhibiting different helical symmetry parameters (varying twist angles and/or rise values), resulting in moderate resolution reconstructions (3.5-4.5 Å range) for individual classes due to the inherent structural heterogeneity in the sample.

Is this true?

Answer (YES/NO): NO